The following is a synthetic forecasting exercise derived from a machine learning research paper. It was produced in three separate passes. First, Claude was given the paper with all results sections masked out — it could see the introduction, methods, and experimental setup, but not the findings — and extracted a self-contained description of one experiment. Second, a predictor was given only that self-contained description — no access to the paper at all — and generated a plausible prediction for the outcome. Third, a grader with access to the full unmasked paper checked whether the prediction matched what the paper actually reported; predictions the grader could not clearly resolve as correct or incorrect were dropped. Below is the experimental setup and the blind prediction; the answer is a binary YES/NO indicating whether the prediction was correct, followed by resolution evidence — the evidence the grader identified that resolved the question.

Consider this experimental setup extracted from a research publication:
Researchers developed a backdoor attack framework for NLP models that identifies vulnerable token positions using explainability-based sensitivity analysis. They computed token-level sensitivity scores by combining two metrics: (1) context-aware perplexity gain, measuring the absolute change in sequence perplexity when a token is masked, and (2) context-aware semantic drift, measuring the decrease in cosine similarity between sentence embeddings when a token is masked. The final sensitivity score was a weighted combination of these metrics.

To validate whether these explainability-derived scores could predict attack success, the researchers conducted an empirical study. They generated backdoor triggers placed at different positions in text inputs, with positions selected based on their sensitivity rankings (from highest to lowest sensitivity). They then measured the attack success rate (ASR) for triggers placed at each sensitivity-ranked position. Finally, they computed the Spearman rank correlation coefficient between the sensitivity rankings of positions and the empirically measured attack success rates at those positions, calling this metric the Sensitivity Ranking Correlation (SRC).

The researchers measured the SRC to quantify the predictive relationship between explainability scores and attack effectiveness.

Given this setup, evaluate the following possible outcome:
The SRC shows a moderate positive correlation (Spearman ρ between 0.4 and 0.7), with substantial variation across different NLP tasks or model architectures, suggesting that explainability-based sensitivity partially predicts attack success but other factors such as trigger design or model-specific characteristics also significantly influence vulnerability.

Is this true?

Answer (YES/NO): NO